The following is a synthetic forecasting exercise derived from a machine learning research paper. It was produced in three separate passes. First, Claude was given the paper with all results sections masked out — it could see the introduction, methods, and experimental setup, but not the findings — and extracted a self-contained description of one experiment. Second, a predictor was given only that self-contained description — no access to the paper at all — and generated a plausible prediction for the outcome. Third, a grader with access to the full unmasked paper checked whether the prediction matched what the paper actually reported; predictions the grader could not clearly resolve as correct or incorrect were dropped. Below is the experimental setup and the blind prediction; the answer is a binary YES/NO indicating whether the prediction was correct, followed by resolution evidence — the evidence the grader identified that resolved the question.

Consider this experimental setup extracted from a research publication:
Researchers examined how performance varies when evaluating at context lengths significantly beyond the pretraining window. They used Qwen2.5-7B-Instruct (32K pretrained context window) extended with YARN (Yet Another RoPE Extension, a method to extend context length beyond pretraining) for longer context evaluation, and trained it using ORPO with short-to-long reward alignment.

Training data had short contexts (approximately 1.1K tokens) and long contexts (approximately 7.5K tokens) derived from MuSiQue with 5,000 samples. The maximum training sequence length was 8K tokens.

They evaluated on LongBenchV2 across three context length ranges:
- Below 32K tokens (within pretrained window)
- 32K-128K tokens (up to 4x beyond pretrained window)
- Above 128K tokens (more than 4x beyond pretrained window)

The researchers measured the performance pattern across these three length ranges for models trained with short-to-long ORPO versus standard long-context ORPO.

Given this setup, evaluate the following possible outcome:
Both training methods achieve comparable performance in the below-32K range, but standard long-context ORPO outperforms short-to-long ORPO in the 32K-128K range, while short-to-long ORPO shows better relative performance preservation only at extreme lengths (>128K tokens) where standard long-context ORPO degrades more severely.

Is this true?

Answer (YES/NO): NO